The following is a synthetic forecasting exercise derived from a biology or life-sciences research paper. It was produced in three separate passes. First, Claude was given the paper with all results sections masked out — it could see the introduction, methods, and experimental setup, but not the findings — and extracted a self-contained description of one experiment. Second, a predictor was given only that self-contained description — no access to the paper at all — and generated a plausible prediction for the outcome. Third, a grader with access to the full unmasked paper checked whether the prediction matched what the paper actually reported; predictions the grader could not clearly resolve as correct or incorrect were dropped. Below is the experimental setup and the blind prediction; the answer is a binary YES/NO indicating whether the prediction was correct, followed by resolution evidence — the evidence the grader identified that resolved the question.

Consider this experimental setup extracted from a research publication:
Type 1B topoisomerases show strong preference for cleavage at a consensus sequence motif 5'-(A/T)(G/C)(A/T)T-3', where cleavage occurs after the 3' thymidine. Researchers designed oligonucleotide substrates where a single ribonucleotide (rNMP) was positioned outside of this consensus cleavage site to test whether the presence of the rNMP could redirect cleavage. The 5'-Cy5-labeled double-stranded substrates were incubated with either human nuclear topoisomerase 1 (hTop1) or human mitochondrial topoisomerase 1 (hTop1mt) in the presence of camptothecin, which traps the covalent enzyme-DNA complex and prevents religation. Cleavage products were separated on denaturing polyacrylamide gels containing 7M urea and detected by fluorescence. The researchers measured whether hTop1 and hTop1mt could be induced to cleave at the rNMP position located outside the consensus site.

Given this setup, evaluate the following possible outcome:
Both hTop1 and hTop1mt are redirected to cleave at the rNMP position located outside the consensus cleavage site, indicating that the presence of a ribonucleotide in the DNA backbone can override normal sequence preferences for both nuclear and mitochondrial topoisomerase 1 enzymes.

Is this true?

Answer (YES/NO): NO